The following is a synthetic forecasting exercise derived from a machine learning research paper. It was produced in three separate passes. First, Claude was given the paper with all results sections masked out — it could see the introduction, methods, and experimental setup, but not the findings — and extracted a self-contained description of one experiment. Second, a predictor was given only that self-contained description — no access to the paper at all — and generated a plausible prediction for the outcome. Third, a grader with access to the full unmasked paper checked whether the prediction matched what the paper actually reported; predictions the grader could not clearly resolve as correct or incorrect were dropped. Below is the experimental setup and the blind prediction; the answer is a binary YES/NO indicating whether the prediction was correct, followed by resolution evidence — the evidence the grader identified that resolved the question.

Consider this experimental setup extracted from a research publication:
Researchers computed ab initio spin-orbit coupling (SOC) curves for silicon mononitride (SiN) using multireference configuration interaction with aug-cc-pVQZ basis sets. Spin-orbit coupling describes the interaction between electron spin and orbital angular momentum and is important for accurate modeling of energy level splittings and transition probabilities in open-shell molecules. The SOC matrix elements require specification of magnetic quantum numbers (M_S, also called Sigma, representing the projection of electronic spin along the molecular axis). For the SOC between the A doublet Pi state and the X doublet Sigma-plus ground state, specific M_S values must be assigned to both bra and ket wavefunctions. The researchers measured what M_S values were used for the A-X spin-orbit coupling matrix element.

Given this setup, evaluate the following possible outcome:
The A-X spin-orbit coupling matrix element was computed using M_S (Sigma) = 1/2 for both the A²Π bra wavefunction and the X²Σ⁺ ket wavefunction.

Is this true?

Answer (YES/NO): NO